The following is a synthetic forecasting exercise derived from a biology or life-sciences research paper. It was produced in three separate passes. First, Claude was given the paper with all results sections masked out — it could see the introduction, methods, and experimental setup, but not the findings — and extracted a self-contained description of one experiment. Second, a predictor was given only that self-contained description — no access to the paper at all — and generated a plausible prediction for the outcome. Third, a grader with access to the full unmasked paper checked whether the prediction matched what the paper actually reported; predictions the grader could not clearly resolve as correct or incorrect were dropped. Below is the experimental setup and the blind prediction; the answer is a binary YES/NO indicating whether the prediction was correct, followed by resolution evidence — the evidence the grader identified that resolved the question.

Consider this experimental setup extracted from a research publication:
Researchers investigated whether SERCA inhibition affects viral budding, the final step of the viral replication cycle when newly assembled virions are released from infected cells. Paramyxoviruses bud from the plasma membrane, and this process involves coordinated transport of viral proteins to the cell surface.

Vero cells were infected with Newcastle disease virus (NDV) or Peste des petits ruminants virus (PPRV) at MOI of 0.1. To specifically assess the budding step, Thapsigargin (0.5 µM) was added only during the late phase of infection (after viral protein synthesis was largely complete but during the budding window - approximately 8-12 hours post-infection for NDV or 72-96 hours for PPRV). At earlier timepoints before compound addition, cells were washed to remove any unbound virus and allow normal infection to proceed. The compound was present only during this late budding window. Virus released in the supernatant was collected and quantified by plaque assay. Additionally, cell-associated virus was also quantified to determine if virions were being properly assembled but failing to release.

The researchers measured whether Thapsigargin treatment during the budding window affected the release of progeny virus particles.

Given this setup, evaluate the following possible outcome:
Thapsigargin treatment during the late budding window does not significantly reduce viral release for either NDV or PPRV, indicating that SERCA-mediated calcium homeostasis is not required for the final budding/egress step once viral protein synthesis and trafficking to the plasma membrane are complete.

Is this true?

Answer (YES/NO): YES